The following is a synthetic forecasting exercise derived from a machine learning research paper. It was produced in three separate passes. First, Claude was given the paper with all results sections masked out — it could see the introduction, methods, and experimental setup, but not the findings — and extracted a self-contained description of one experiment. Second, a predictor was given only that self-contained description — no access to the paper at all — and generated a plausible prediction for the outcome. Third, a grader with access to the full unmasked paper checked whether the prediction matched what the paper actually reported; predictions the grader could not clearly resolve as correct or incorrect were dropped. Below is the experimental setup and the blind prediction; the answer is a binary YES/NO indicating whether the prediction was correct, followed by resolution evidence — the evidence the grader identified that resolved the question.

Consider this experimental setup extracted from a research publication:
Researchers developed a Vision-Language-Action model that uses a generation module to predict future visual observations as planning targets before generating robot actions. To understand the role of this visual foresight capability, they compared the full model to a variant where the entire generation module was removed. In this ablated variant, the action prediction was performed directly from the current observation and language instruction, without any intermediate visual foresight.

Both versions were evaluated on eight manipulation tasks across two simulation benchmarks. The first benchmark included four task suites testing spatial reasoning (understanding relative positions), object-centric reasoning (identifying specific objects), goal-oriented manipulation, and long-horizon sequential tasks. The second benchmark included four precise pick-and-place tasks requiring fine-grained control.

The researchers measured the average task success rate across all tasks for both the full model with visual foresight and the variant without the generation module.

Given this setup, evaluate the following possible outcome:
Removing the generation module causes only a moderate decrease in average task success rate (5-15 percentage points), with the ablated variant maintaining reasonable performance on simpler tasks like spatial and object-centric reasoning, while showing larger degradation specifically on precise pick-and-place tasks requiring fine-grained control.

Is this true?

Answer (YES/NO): NO